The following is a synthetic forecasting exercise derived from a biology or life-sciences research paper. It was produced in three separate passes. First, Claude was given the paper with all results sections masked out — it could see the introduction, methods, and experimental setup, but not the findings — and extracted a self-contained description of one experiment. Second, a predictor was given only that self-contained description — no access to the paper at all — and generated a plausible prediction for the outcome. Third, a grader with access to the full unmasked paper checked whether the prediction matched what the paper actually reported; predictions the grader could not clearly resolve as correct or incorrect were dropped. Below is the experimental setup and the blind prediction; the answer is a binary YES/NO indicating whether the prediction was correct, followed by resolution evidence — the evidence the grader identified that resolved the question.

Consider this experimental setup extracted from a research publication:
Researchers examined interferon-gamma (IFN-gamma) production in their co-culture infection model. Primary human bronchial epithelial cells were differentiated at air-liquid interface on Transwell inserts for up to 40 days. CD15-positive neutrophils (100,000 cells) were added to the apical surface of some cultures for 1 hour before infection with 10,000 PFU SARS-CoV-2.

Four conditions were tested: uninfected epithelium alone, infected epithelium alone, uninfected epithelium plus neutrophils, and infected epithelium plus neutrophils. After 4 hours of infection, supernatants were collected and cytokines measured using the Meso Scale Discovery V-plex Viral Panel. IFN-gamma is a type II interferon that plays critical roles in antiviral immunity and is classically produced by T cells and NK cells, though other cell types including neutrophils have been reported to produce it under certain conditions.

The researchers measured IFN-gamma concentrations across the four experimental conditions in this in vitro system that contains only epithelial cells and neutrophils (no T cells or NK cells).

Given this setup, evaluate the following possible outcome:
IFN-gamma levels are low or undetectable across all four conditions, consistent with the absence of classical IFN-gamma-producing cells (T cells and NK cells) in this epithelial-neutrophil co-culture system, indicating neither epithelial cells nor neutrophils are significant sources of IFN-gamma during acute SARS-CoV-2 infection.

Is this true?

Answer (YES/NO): NO